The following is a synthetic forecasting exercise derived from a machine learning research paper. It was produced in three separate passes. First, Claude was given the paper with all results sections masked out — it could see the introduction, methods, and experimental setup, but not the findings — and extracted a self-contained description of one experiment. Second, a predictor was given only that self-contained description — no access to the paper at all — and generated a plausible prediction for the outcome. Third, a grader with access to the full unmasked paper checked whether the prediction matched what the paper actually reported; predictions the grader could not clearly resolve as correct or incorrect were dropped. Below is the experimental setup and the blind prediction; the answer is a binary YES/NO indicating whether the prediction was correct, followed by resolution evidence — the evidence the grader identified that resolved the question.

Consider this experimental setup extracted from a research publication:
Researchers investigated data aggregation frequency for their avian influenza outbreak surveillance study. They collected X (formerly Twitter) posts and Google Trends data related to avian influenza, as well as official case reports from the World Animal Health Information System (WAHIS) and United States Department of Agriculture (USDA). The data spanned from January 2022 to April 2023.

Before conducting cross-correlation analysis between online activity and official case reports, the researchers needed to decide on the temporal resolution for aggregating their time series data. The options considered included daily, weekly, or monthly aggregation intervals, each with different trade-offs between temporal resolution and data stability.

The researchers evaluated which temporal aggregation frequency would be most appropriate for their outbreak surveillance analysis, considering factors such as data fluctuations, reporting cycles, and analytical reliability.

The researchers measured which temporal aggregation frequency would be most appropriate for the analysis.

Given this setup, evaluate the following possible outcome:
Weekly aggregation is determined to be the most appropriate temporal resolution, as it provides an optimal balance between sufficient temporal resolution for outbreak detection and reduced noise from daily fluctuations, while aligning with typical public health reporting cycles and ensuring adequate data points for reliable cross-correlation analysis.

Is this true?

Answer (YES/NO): YES